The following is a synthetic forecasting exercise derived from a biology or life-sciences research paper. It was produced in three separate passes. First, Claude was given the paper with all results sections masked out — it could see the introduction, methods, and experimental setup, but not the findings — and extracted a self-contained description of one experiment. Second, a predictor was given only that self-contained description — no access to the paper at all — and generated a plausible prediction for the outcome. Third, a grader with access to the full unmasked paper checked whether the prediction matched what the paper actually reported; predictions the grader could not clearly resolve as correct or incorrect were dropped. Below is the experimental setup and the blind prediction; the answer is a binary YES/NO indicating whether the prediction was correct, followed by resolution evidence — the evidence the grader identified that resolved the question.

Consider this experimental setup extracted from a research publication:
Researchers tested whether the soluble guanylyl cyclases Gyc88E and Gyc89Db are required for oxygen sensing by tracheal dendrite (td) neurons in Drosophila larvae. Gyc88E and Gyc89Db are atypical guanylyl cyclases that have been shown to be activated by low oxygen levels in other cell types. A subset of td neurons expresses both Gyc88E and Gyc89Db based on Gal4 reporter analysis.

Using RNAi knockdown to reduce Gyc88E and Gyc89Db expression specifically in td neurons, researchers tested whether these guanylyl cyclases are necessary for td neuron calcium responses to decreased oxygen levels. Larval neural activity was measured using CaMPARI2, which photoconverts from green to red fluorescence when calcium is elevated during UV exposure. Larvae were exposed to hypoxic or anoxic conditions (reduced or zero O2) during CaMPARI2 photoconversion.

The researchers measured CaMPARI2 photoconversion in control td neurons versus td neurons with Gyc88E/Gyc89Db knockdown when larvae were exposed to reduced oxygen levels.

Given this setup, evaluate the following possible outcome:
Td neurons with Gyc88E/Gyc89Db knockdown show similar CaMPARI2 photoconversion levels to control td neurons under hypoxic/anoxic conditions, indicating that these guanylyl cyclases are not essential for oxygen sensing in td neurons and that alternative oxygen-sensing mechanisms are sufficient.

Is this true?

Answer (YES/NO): NO